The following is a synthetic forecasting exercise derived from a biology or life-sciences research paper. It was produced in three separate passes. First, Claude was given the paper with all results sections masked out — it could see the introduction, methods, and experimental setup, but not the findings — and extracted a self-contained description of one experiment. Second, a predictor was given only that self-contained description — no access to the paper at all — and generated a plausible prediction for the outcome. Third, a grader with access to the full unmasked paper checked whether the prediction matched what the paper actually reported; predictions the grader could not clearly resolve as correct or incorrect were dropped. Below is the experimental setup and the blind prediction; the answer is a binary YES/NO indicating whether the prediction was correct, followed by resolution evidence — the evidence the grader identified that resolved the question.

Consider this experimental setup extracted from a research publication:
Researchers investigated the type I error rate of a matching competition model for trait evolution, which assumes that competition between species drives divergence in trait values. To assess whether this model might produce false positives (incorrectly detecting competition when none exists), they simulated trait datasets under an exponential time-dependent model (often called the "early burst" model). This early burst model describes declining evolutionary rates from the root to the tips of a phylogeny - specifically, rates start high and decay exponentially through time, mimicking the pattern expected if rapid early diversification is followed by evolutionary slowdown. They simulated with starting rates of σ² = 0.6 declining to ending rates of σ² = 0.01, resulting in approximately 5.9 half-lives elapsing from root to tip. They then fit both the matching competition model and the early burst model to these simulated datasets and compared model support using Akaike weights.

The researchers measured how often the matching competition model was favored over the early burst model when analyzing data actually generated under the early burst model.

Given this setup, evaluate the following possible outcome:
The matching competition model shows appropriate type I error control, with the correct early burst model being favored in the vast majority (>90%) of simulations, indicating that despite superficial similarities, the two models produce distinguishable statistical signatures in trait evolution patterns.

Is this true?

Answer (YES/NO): NO